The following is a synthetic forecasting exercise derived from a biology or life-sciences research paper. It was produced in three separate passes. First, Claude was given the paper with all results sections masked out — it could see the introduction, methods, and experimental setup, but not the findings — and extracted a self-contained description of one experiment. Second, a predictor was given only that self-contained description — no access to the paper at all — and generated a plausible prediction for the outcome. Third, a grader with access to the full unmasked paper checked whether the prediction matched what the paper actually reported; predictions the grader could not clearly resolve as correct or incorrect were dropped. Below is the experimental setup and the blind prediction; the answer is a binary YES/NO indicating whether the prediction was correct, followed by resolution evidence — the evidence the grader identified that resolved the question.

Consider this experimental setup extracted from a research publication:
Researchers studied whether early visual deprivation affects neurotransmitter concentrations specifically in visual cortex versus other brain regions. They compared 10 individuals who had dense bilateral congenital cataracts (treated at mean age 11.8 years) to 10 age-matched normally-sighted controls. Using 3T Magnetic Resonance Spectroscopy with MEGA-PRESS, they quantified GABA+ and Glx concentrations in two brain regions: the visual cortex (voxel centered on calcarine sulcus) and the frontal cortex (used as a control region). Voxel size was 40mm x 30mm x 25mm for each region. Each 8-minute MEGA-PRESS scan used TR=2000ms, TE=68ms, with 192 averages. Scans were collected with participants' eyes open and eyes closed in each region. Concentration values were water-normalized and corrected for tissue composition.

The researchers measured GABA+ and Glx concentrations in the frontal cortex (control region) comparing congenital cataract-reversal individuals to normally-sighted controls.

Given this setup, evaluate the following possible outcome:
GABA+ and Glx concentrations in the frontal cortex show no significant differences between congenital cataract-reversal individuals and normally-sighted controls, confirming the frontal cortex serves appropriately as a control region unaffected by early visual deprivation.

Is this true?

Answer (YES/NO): YES